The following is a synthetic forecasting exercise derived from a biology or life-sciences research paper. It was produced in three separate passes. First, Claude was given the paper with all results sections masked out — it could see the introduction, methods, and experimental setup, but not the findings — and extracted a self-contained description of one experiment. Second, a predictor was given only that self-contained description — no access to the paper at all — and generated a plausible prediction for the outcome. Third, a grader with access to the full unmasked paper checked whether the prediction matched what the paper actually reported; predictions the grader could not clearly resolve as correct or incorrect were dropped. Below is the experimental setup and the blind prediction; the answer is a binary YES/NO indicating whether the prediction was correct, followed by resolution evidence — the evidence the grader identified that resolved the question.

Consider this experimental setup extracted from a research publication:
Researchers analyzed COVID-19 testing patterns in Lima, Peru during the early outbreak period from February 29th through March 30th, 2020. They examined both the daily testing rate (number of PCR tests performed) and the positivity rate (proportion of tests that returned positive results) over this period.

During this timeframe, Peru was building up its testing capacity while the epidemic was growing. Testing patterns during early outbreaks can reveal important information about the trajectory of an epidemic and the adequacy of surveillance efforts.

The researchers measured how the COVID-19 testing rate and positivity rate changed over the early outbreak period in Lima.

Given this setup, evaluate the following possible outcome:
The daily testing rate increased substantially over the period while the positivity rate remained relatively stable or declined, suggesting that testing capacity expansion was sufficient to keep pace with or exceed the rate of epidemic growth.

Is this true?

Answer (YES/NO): NO